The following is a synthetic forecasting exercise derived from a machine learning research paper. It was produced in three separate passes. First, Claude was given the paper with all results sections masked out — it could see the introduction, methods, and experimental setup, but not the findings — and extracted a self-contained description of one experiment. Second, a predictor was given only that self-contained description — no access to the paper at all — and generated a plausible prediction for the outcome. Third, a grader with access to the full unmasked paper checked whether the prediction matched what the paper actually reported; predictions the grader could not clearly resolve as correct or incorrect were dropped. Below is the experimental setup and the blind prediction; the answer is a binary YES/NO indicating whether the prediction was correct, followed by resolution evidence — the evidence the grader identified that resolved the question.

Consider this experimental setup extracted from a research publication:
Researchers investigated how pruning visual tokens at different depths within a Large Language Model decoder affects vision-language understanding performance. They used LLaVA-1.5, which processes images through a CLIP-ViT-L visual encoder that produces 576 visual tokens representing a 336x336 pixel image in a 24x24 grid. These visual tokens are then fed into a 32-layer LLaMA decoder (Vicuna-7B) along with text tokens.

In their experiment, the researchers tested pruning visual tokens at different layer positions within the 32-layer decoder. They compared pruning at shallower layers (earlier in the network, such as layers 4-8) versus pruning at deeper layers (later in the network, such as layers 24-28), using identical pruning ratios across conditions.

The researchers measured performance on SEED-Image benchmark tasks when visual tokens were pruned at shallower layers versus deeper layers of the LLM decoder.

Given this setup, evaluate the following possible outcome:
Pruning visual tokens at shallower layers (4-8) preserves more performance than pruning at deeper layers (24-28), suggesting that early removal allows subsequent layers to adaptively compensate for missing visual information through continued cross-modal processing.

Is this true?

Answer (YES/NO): NO